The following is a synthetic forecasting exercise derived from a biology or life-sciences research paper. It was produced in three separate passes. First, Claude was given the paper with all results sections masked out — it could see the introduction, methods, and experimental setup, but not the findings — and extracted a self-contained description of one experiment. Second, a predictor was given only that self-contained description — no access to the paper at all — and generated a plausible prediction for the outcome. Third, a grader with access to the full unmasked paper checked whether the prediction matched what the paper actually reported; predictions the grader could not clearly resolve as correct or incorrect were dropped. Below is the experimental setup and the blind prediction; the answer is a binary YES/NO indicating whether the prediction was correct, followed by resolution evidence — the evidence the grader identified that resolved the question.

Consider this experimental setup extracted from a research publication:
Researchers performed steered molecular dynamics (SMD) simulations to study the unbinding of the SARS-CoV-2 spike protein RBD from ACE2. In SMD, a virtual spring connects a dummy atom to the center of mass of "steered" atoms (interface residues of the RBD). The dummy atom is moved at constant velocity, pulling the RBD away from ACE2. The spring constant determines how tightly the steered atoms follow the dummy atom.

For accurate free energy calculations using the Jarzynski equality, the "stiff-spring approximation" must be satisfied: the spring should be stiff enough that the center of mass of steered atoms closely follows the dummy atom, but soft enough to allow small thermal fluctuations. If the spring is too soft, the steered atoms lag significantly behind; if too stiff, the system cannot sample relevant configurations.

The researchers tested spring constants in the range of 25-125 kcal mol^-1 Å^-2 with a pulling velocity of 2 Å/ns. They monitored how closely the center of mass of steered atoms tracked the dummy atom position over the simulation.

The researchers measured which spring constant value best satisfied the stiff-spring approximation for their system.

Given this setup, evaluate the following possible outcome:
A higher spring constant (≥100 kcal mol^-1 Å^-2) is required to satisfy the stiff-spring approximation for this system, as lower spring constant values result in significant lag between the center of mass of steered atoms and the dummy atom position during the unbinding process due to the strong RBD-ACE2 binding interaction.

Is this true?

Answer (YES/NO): YES